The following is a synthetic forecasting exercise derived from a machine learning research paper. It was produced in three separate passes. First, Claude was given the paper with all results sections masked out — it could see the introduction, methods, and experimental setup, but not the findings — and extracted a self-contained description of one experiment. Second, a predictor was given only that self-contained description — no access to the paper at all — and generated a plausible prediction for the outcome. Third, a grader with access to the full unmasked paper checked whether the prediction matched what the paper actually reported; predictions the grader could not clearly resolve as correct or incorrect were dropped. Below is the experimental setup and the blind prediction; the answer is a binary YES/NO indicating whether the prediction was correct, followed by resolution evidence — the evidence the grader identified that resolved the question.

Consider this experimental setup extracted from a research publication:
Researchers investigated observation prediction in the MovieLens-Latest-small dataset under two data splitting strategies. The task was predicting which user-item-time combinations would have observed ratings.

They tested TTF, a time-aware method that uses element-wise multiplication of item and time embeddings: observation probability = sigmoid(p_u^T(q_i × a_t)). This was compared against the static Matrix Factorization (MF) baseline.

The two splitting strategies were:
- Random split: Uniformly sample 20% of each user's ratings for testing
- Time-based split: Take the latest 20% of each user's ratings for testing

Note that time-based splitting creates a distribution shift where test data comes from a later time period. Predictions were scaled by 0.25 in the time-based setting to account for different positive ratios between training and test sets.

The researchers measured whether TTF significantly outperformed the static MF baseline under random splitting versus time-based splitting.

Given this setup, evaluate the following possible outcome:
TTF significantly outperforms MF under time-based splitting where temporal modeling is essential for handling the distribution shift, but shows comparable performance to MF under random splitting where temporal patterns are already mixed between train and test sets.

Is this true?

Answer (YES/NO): NO